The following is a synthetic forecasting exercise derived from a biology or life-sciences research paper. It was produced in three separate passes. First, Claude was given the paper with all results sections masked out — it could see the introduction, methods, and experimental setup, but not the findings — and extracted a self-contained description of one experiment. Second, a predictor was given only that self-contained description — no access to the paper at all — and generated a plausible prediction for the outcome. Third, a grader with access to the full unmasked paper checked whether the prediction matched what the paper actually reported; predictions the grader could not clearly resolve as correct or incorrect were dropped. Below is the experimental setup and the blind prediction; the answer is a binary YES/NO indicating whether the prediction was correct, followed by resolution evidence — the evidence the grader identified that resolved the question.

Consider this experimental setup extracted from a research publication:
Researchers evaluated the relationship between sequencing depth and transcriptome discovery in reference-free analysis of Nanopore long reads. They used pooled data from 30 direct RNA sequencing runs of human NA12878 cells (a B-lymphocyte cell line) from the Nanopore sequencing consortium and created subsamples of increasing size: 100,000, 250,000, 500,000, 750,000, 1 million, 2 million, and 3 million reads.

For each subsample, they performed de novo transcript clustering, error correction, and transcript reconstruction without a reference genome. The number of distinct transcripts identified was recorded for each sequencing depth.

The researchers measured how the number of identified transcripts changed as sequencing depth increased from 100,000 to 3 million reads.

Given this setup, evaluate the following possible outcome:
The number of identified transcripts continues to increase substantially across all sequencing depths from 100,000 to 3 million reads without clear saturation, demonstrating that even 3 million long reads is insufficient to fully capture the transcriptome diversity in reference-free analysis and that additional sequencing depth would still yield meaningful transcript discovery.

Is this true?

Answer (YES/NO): NO